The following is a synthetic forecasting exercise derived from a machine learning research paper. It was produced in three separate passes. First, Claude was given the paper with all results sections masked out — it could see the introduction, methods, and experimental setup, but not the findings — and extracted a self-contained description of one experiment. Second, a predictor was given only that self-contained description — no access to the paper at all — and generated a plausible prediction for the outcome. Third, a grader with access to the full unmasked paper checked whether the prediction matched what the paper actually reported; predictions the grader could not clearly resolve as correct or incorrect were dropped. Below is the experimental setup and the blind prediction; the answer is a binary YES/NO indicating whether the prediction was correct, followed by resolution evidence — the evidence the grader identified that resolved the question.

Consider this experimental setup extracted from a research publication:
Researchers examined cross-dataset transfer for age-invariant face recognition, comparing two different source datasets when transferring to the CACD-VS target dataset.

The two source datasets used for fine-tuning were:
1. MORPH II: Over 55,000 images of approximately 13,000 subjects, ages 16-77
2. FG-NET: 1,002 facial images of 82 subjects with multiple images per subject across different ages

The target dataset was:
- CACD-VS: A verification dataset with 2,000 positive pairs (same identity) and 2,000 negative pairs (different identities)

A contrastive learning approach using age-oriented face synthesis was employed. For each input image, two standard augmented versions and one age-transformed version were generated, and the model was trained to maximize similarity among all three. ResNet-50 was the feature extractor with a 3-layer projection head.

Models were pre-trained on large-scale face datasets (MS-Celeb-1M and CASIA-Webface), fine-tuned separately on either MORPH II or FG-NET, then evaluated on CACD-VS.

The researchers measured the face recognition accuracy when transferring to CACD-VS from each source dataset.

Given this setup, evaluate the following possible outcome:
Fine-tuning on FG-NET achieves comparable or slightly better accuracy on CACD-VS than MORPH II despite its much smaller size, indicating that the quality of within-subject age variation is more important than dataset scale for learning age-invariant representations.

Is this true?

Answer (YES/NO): NO